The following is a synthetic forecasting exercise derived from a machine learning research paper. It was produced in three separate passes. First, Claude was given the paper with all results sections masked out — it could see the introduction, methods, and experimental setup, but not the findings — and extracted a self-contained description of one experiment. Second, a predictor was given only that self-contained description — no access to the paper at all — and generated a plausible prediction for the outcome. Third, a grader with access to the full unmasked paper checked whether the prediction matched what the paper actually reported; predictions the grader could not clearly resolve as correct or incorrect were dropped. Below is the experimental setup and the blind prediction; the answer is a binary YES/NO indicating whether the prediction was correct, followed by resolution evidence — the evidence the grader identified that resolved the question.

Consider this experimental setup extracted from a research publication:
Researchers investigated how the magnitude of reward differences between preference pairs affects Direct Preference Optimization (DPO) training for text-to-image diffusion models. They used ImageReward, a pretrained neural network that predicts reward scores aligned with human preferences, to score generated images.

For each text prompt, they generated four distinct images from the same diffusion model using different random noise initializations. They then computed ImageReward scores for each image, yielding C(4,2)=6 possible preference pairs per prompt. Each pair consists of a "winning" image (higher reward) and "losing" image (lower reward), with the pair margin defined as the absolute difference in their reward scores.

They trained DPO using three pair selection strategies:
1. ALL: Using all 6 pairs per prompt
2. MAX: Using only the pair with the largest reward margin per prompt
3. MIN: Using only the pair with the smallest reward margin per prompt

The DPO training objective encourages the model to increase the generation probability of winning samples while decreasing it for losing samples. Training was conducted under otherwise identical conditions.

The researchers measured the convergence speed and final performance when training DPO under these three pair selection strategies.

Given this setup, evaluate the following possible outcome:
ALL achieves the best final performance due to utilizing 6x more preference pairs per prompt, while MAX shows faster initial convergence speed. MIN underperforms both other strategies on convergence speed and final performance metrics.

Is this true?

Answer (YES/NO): NO